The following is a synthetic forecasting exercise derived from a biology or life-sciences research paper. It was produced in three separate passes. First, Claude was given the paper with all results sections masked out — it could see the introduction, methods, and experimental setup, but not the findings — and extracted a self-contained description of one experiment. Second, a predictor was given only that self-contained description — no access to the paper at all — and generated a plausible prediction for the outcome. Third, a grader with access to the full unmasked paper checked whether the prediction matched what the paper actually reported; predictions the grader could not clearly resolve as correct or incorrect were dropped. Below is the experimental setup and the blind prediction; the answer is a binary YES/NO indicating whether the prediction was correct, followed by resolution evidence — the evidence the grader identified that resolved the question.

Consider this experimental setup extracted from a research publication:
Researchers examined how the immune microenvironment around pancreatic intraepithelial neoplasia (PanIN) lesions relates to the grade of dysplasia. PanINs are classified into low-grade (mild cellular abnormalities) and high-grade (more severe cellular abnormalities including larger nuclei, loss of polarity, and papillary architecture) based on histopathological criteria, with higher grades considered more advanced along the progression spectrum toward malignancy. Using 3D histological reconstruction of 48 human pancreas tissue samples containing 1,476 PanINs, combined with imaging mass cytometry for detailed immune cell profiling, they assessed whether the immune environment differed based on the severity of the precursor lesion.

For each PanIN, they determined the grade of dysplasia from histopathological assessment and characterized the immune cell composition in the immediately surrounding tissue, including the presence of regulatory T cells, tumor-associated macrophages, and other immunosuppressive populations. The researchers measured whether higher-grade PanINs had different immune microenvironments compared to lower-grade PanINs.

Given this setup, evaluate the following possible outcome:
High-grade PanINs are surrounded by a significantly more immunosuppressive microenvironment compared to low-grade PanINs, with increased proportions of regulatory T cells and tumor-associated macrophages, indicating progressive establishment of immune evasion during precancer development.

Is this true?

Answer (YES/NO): YES